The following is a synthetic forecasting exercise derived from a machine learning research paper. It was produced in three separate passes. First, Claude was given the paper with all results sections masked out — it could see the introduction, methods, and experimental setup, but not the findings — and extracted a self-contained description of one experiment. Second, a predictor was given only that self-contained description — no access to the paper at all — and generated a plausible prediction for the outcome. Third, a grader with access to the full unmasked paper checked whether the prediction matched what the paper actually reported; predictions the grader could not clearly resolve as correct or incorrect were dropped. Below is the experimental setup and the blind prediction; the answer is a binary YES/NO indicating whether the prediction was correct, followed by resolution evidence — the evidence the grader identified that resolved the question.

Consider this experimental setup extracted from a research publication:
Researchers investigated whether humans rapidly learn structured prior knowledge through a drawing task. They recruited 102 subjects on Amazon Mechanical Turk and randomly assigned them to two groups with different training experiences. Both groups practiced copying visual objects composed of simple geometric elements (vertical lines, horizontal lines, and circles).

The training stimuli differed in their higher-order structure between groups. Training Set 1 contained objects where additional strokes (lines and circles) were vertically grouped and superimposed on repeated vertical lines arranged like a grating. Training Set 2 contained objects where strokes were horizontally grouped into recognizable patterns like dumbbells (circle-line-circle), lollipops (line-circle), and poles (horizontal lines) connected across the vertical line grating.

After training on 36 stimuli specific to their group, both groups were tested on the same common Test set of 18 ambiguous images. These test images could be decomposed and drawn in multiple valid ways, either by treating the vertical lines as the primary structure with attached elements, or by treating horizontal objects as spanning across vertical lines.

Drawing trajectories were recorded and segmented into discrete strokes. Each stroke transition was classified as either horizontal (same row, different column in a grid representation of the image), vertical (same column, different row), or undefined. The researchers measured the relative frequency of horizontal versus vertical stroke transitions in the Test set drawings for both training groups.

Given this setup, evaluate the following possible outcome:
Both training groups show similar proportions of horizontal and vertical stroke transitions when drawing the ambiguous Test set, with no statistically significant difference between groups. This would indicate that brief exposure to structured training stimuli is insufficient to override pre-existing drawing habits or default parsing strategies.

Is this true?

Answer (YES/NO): NO